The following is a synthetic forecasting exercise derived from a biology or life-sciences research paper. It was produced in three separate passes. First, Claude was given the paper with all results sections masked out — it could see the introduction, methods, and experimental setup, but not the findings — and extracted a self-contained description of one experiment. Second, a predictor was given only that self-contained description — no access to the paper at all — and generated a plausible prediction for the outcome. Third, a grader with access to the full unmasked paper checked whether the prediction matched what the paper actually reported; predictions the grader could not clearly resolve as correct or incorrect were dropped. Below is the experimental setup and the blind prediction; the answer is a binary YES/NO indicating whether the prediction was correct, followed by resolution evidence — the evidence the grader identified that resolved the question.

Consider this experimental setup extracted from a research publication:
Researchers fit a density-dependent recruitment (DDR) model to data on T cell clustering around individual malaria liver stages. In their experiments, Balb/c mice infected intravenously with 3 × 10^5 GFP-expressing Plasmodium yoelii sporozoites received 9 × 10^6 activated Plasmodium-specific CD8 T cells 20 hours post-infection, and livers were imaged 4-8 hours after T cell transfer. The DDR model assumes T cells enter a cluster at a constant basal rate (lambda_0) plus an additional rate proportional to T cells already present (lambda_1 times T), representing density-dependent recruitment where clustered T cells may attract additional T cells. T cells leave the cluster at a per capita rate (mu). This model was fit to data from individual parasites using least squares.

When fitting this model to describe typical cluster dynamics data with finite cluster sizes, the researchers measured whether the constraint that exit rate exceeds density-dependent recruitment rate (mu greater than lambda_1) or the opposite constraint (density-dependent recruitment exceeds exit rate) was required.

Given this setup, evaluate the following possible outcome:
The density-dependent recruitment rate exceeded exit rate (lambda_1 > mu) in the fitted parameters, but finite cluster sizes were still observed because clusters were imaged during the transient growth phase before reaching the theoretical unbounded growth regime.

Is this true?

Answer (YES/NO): NO